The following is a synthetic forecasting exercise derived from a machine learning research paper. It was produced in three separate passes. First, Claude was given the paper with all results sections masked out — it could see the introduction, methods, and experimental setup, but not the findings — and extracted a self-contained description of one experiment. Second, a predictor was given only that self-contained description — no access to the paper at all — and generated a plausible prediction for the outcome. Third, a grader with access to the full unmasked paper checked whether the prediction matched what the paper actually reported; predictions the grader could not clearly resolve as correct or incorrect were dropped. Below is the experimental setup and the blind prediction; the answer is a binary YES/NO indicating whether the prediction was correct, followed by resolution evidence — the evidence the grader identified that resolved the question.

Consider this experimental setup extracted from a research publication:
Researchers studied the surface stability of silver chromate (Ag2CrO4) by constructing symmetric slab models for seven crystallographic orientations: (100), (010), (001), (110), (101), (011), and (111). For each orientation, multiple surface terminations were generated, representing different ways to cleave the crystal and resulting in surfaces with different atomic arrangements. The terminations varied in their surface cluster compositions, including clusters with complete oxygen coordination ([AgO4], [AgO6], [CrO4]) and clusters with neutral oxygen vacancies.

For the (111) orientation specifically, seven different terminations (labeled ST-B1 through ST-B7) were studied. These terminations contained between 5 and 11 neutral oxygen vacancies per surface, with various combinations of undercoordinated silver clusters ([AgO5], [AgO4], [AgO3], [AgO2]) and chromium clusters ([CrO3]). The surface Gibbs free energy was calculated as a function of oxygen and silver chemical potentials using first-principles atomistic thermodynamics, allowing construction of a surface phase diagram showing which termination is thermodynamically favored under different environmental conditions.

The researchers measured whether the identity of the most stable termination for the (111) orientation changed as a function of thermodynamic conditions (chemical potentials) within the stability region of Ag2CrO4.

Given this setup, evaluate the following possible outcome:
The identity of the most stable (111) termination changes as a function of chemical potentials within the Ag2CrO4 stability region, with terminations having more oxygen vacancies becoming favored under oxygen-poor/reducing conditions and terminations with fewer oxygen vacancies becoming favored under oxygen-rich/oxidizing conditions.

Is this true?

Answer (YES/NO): NO